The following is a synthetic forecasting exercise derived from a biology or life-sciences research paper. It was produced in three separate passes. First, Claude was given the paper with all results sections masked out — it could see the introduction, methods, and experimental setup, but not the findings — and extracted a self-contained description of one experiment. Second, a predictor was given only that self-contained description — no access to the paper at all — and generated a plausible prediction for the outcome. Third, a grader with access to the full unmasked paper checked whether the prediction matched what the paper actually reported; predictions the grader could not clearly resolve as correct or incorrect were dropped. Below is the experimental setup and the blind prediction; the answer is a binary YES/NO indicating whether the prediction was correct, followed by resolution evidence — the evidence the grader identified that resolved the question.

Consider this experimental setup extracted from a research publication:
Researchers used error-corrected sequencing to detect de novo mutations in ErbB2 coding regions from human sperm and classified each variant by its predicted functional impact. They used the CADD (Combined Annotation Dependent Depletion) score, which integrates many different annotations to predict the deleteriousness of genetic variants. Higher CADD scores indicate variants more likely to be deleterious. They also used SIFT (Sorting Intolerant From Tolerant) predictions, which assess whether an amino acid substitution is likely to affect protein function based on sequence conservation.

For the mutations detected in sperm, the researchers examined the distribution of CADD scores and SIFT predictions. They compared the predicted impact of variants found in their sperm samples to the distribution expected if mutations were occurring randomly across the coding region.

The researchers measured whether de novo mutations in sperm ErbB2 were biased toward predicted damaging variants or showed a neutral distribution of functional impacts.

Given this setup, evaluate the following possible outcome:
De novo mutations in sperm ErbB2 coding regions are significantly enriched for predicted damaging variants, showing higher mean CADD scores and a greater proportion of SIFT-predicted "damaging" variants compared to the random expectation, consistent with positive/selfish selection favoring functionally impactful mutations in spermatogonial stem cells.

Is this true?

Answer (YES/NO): YES